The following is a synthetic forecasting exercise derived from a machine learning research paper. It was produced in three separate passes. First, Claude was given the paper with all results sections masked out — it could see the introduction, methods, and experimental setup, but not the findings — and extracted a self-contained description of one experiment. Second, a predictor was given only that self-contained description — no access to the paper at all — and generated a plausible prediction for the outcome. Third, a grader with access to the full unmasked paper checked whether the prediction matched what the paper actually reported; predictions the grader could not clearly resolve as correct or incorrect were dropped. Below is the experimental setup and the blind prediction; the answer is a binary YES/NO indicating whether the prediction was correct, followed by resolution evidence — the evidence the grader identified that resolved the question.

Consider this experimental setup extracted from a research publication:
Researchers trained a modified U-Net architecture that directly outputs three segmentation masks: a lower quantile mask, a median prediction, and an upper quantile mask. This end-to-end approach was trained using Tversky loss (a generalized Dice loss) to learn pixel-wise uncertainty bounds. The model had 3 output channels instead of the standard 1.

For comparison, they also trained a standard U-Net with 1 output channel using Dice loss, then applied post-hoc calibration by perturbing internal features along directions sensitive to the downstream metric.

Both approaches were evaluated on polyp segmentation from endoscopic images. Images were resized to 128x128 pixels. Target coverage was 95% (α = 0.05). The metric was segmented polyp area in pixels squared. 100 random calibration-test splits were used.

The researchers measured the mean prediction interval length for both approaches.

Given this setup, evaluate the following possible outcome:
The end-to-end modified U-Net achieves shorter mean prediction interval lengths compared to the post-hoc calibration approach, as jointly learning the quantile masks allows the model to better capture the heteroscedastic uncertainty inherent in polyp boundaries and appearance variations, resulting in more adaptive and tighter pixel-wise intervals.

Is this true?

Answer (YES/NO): NO